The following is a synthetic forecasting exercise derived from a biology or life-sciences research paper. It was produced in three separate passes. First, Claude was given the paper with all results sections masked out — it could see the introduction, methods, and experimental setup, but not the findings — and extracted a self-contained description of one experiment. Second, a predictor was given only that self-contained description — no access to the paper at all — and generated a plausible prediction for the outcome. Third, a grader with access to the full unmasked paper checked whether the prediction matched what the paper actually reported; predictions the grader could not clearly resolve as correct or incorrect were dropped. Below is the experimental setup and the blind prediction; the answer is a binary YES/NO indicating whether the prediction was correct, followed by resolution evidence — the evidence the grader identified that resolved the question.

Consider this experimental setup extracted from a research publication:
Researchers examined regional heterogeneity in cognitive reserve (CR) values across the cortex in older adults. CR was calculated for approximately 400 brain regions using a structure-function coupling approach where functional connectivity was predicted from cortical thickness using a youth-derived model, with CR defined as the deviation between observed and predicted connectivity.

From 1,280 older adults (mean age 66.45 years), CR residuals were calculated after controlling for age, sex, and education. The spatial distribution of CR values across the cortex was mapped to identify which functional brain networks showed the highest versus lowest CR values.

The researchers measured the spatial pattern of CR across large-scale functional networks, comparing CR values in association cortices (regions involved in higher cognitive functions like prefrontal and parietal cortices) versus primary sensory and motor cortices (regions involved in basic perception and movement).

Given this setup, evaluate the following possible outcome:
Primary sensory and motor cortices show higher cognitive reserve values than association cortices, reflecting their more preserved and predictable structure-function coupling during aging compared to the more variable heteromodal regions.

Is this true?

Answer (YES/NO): NO